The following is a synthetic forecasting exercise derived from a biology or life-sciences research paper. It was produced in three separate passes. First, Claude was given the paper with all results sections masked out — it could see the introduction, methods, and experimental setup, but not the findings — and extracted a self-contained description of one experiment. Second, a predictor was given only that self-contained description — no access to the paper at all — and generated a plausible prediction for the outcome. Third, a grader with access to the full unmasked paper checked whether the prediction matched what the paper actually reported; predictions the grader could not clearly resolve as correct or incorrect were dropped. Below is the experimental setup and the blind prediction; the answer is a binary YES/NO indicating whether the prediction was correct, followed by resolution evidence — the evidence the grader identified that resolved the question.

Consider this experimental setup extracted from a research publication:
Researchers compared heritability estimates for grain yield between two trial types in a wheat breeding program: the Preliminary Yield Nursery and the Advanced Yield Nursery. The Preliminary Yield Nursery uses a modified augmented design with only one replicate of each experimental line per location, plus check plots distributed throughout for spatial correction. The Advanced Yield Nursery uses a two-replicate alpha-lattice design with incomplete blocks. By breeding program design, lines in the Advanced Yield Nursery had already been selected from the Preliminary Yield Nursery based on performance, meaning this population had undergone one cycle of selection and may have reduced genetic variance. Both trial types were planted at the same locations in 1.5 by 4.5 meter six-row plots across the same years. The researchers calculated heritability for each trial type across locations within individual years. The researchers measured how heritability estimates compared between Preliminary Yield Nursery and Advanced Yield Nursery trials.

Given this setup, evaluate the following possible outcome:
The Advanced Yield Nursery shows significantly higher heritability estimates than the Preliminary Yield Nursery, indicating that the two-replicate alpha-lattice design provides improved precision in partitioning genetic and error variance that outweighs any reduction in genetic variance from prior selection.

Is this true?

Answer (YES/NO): NO